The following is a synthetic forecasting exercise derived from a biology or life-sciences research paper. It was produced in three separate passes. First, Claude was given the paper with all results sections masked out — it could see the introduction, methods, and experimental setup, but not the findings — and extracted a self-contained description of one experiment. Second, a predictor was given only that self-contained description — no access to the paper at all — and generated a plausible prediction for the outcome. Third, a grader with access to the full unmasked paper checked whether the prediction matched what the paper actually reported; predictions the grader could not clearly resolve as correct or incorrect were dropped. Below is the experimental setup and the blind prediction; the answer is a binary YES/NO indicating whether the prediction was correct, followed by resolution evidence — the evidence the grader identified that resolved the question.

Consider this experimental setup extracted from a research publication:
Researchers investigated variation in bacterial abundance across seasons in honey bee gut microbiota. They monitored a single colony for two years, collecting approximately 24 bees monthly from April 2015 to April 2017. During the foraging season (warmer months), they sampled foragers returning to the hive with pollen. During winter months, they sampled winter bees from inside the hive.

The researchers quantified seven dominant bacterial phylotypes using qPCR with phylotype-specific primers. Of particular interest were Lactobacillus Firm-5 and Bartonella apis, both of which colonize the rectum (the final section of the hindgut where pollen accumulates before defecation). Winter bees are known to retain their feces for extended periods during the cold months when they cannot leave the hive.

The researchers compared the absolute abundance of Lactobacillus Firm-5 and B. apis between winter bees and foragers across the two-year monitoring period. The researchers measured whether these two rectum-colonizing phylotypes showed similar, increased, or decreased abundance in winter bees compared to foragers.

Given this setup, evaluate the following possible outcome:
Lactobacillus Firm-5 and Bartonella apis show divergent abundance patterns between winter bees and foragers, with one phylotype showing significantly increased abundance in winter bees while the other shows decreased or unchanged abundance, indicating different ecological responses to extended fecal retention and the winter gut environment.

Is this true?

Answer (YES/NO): NO